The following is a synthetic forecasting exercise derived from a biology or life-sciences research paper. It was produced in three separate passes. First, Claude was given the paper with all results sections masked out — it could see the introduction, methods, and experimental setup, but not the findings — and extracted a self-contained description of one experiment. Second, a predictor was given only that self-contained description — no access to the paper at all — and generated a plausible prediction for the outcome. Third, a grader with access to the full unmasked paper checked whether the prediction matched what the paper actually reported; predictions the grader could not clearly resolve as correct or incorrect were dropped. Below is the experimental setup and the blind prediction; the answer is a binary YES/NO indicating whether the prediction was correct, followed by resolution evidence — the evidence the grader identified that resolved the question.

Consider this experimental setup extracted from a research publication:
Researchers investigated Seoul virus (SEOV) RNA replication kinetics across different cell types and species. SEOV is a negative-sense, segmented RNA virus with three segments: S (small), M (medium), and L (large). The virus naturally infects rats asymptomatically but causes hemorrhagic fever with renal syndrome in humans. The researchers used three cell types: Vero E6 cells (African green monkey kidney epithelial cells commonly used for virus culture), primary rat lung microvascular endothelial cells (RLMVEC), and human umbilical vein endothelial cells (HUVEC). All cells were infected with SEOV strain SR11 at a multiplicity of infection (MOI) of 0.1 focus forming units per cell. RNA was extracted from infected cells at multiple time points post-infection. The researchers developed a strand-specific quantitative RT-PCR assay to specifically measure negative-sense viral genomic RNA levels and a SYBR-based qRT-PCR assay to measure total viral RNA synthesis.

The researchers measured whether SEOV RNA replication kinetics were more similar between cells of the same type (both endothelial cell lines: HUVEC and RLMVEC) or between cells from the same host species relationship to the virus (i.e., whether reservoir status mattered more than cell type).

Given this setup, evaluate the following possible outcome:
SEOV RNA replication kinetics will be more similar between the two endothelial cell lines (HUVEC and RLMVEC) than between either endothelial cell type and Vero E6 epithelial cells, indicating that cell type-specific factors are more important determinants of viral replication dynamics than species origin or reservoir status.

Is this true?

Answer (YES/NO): YES